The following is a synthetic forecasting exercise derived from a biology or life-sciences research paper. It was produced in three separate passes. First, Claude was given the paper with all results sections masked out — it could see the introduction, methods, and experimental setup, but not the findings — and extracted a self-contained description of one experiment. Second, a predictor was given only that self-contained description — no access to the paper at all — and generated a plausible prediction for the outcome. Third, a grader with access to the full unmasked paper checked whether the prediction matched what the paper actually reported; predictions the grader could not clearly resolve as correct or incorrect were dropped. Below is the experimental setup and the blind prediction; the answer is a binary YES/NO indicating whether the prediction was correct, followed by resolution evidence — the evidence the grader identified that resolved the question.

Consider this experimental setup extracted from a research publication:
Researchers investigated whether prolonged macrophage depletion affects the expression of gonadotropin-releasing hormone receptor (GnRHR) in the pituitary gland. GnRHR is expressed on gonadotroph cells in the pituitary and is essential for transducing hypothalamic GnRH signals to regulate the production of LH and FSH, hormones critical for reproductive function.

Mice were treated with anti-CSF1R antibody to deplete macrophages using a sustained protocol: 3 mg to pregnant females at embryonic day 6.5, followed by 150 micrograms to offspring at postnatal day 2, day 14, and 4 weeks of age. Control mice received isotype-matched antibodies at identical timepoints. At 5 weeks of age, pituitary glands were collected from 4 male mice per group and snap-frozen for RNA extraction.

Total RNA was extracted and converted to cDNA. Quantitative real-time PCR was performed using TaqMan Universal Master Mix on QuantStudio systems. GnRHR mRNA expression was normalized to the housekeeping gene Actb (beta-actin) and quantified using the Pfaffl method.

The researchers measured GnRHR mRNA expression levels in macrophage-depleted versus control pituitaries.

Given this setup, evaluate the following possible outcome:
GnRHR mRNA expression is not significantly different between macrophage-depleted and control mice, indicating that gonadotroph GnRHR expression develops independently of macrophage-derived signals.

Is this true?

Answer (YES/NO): YES